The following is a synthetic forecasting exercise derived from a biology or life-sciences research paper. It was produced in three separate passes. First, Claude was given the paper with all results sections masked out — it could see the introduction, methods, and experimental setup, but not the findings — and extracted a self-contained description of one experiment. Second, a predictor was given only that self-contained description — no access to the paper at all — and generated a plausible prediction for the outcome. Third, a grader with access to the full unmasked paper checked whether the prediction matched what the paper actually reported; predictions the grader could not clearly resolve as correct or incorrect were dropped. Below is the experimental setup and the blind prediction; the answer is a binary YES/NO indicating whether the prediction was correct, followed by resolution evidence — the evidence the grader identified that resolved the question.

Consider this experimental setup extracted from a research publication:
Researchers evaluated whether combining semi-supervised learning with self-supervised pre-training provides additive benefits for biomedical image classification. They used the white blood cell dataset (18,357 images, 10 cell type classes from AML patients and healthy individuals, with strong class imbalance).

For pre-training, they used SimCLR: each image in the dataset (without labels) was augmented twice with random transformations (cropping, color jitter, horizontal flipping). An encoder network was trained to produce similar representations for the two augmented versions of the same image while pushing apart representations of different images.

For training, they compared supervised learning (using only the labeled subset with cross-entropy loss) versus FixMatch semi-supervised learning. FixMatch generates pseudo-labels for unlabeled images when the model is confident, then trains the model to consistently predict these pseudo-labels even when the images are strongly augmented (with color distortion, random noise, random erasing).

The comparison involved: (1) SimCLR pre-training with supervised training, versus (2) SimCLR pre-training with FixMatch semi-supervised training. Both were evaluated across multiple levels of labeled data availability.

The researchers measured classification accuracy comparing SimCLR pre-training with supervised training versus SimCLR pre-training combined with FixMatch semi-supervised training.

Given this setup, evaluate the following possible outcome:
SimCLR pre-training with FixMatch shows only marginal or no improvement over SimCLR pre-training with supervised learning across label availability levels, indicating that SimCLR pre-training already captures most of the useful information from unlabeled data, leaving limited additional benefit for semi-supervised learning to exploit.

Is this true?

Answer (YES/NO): NO